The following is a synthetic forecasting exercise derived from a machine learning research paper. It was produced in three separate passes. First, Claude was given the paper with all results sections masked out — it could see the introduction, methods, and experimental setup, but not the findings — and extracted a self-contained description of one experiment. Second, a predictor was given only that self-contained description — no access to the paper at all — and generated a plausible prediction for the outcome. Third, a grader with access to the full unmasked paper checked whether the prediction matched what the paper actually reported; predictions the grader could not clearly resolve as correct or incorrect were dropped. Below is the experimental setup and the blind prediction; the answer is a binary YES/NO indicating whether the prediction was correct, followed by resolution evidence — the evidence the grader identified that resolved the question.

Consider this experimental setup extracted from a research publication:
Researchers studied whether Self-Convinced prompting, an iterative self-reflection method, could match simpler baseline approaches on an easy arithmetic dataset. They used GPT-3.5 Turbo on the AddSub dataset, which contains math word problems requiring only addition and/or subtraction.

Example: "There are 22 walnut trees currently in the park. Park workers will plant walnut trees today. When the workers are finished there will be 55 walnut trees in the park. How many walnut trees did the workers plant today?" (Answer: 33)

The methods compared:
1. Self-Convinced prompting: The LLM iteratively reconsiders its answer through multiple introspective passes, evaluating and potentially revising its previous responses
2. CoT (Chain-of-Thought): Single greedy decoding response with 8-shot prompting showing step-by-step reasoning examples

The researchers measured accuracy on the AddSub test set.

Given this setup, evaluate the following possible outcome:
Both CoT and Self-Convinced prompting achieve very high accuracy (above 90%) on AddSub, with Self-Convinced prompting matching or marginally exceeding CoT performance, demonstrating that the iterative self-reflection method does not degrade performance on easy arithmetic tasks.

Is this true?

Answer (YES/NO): NO